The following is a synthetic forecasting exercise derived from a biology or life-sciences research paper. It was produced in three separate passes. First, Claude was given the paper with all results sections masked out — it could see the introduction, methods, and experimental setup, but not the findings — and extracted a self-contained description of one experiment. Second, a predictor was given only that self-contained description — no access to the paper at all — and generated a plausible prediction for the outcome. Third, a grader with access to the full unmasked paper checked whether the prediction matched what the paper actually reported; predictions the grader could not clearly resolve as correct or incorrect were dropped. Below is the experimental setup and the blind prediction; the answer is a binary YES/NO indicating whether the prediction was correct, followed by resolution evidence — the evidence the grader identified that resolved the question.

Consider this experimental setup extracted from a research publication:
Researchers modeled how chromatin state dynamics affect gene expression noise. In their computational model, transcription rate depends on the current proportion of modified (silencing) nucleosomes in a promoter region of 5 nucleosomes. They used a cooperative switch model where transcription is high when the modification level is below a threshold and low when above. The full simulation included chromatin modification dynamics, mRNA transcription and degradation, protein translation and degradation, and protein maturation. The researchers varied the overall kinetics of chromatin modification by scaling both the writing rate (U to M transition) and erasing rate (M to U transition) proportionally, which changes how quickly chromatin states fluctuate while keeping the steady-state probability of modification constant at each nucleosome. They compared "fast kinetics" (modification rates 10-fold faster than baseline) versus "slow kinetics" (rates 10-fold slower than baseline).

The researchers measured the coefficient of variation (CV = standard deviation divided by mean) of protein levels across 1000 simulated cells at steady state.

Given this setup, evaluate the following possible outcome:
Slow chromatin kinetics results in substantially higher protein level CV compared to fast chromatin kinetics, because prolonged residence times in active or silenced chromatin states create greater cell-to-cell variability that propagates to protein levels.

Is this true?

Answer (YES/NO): YES